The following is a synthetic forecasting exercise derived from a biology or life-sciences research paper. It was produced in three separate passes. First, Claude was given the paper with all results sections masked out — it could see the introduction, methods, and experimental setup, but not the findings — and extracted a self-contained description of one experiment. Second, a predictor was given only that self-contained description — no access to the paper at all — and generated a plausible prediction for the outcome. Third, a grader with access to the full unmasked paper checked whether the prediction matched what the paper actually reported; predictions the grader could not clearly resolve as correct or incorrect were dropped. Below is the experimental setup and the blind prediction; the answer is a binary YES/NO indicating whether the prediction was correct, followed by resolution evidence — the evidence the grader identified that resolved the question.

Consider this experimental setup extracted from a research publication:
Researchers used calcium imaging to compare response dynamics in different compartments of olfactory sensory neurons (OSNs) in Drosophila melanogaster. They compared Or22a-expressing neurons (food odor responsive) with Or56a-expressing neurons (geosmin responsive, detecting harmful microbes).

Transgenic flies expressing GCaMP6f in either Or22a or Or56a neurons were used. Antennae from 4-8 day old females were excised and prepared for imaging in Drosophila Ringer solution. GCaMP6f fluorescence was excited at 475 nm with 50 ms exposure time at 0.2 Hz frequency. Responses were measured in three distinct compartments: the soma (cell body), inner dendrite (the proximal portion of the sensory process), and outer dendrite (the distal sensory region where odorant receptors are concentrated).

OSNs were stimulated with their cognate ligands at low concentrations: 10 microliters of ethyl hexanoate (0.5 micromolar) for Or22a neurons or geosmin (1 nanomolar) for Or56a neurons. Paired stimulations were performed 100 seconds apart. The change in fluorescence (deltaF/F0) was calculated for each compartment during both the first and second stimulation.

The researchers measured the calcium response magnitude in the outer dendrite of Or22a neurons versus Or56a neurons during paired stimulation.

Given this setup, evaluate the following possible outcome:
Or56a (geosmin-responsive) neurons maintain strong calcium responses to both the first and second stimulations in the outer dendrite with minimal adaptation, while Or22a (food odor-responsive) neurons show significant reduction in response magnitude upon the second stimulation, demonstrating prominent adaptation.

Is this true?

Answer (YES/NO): NO